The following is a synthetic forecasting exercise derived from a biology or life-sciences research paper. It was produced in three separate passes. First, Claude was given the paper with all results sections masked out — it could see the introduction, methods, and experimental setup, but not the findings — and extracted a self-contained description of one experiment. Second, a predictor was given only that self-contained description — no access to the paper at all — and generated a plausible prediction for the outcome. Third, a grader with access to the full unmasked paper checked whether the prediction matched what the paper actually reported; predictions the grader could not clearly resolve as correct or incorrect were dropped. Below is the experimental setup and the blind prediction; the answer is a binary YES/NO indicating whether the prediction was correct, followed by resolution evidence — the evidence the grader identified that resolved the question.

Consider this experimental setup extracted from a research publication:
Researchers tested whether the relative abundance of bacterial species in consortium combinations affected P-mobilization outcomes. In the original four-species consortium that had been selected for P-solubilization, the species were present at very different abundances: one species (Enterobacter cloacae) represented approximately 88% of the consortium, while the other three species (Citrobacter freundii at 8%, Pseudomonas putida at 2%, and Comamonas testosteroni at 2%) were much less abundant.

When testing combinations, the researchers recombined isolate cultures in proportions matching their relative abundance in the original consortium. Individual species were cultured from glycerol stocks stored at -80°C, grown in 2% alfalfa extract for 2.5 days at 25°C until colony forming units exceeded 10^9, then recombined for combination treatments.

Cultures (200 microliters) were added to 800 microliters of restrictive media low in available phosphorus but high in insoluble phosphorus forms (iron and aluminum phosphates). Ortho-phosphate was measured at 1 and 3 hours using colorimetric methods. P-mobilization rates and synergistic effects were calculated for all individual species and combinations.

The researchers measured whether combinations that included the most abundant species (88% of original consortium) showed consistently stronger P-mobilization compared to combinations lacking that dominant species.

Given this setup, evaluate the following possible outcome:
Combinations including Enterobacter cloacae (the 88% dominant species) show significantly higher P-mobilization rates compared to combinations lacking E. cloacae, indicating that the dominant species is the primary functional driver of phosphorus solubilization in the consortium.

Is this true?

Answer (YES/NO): NO